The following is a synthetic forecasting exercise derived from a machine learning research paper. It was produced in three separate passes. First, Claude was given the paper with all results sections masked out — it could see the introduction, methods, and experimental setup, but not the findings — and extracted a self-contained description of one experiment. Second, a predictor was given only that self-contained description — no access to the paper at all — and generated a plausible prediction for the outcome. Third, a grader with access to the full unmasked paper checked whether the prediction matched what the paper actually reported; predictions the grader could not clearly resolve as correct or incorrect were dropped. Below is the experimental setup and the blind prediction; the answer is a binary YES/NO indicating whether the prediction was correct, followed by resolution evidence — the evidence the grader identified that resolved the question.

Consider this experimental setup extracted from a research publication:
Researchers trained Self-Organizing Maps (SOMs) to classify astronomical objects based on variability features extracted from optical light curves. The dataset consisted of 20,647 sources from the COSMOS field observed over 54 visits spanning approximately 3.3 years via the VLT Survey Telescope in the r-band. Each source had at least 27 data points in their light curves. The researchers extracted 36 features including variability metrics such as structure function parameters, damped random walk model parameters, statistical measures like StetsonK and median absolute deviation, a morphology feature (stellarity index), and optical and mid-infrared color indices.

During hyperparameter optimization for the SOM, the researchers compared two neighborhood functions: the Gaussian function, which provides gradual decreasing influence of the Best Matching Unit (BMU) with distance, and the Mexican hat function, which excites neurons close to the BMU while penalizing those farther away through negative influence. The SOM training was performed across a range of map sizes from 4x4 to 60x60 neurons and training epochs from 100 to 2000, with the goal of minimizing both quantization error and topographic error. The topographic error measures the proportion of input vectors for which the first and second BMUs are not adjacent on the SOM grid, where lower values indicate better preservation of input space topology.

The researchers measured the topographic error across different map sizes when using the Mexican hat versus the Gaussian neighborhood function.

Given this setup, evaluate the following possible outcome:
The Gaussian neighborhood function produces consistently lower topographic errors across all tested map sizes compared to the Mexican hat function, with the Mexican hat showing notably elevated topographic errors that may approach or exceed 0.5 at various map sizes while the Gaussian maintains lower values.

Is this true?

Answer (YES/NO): YES